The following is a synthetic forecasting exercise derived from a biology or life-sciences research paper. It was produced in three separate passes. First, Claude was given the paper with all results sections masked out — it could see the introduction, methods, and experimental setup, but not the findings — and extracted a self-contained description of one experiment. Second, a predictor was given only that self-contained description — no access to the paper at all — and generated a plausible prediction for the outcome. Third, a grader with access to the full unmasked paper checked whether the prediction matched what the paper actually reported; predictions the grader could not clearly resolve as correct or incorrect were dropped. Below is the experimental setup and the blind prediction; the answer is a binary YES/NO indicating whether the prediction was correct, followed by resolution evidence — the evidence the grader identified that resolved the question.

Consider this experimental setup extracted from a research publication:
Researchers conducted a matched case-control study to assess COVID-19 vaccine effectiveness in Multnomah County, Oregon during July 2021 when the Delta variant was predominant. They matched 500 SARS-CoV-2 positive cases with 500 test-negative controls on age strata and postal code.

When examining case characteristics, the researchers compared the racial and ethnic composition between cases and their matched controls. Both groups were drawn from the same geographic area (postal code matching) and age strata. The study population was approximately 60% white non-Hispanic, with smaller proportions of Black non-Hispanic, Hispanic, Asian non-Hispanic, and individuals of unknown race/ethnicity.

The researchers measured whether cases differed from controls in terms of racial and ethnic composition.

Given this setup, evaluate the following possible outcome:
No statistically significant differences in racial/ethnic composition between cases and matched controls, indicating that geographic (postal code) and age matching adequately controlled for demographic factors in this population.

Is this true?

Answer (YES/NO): NO